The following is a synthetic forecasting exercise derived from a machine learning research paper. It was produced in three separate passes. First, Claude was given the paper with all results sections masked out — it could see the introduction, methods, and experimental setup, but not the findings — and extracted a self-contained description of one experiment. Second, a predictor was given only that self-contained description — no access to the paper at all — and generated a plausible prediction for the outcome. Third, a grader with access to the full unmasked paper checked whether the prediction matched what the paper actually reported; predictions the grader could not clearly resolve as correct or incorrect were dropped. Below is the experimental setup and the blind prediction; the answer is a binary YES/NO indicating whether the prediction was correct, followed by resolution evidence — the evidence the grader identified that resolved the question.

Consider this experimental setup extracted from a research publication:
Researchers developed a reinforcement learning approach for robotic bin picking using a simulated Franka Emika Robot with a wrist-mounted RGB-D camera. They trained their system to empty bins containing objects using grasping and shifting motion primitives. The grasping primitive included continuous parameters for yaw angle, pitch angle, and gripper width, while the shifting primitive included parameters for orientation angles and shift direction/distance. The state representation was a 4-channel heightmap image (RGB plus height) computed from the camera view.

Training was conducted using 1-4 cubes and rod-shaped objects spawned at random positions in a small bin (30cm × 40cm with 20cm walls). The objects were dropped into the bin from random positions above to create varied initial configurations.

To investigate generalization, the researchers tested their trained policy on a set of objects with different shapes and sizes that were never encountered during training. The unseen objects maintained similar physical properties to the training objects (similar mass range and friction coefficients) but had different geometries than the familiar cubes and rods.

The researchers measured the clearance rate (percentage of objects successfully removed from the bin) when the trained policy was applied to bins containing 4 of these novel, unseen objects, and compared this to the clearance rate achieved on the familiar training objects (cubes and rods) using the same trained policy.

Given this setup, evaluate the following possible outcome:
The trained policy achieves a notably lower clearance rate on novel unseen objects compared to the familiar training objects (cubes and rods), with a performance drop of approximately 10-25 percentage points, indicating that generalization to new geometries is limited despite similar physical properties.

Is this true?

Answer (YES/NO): NO